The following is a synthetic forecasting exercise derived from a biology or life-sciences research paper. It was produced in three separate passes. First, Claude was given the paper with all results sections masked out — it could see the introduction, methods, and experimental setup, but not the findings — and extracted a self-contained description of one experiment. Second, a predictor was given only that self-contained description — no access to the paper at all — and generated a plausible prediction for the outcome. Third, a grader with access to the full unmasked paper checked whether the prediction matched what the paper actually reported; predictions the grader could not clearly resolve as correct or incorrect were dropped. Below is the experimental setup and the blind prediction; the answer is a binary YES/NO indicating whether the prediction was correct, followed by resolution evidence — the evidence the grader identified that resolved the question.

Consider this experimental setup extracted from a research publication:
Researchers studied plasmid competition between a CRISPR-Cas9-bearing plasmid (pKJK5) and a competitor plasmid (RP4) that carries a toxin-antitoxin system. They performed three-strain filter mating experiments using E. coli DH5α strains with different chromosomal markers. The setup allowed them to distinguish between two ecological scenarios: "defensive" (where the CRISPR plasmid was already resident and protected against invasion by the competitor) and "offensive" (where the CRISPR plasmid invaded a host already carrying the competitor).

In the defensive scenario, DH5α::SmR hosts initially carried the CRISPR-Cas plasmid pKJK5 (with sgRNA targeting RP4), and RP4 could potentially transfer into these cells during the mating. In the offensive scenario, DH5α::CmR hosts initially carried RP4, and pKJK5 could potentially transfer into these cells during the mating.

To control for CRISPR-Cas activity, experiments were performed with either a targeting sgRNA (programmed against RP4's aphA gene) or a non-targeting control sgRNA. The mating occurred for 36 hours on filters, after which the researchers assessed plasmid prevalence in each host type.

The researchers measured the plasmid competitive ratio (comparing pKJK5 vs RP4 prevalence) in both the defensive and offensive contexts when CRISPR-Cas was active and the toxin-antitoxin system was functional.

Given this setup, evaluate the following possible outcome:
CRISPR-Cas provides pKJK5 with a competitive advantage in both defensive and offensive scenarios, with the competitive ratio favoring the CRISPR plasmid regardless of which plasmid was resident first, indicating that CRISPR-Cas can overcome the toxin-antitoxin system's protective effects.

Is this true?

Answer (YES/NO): NO